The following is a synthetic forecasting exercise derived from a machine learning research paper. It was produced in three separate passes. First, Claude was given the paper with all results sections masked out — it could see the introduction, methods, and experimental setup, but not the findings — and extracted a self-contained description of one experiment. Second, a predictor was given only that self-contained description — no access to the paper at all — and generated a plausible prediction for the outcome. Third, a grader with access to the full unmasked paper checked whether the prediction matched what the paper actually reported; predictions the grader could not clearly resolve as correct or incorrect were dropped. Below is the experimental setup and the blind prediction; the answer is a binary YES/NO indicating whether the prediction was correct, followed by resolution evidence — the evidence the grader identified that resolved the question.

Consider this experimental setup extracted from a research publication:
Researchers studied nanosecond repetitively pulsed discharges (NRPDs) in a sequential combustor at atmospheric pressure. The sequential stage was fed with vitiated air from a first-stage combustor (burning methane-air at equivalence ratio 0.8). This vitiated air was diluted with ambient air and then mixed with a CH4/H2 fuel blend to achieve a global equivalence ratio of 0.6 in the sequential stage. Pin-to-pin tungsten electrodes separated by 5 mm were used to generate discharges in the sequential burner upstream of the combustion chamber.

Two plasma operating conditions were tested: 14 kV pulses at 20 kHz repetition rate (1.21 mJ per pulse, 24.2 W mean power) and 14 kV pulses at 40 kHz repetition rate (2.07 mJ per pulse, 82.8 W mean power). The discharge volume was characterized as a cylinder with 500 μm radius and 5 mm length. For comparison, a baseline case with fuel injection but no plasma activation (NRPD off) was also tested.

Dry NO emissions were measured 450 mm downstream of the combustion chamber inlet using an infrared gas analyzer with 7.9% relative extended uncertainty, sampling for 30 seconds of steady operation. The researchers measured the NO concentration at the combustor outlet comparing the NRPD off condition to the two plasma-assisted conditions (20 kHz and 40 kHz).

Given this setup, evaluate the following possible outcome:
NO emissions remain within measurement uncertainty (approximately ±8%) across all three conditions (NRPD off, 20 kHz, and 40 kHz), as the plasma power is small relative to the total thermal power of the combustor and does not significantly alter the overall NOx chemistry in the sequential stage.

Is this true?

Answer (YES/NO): NO